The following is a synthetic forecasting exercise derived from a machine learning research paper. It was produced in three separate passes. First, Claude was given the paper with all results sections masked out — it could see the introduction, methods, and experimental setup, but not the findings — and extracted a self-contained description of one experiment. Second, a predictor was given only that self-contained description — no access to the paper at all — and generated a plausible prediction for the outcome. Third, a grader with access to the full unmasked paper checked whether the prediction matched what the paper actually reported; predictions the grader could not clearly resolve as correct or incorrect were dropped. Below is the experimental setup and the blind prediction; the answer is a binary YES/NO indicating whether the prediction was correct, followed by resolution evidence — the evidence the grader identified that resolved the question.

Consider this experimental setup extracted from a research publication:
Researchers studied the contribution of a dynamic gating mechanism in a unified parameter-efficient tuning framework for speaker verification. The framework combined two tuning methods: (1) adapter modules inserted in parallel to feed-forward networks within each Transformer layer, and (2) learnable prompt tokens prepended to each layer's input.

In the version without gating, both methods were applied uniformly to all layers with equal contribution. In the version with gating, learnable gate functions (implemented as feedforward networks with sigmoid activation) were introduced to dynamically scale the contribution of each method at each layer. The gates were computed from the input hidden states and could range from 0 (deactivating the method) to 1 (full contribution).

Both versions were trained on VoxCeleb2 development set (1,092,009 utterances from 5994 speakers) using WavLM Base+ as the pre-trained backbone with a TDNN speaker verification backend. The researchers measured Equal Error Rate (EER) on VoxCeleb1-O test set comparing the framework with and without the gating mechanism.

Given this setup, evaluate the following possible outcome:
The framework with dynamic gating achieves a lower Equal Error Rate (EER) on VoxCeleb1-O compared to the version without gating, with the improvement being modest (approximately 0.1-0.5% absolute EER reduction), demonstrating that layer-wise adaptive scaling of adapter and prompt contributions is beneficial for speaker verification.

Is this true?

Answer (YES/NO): YES